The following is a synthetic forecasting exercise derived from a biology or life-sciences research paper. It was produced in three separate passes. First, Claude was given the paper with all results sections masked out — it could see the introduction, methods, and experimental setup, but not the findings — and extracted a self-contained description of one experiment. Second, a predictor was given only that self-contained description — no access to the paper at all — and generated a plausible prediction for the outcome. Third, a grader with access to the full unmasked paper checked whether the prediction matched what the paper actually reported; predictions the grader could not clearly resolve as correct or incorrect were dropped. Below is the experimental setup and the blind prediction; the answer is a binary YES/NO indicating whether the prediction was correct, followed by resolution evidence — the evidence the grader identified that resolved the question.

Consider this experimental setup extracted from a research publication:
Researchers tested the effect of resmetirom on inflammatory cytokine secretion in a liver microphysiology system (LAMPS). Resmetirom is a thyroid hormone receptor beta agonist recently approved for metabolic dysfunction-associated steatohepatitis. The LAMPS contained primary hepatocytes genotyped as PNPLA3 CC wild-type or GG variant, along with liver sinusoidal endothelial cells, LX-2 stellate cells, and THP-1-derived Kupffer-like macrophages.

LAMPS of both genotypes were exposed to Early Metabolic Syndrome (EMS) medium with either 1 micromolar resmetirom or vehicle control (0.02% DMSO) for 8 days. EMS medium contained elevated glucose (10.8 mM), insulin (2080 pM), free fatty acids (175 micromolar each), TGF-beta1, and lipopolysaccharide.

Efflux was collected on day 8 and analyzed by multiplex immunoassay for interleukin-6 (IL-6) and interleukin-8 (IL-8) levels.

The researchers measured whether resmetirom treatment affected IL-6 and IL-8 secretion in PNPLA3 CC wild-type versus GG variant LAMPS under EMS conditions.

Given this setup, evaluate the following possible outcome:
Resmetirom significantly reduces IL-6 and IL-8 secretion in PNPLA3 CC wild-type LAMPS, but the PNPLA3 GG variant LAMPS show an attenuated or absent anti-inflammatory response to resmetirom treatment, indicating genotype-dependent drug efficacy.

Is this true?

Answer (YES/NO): NO